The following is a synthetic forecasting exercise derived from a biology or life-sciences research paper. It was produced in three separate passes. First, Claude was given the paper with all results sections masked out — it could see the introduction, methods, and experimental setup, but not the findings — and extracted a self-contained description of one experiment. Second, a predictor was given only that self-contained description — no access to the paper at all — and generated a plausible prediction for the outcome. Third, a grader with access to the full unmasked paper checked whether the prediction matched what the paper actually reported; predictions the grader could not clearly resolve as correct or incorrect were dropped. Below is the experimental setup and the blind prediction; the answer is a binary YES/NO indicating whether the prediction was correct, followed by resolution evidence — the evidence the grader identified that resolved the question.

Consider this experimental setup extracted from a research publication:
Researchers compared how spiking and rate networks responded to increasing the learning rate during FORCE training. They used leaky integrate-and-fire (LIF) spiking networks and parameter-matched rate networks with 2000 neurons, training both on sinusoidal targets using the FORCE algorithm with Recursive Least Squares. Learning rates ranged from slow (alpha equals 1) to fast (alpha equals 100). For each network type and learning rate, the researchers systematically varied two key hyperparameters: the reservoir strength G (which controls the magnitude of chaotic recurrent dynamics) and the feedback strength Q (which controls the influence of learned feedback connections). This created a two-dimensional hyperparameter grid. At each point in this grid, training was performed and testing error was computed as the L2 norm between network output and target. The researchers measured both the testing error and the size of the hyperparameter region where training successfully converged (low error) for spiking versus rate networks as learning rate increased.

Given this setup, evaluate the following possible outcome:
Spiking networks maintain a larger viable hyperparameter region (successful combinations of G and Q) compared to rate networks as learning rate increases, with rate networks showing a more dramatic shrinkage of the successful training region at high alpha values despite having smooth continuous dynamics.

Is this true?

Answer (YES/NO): NO